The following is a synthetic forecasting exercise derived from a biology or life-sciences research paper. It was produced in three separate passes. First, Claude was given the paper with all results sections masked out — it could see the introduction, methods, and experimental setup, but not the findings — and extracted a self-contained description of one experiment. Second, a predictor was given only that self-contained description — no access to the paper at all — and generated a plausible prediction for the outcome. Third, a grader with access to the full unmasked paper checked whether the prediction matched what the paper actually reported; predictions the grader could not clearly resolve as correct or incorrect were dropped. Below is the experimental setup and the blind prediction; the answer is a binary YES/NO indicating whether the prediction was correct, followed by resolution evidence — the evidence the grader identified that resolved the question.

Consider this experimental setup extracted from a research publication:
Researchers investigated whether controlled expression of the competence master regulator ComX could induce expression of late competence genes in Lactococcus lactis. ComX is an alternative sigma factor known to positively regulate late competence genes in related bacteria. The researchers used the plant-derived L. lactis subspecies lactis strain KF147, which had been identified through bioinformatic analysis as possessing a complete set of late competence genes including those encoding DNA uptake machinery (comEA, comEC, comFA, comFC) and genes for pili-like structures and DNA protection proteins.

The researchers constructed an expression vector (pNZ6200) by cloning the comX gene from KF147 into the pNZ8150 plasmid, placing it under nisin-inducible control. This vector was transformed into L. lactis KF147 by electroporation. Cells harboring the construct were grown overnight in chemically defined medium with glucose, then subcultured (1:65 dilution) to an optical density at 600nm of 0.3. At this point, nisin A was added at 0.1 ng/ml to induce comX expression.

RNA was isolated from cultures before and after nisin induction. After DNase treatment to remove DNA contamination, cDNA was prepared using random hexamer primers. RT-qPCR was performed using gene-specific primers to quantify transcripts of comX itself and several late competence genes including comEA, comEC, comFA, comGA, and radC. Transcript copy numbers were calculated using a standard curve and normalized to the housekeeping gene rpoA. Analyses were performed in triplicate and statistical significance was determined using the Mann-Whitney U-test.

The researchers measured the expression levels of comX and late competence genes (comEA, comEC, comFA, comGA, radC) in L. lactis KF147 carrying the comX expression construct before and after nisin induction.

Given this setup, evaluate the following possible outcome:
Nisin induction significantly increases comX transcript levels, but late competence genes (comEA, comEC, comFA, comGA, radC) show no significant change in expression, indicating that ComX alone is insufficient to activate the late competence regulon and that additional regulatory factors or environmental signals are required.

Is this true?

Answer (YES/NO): NO